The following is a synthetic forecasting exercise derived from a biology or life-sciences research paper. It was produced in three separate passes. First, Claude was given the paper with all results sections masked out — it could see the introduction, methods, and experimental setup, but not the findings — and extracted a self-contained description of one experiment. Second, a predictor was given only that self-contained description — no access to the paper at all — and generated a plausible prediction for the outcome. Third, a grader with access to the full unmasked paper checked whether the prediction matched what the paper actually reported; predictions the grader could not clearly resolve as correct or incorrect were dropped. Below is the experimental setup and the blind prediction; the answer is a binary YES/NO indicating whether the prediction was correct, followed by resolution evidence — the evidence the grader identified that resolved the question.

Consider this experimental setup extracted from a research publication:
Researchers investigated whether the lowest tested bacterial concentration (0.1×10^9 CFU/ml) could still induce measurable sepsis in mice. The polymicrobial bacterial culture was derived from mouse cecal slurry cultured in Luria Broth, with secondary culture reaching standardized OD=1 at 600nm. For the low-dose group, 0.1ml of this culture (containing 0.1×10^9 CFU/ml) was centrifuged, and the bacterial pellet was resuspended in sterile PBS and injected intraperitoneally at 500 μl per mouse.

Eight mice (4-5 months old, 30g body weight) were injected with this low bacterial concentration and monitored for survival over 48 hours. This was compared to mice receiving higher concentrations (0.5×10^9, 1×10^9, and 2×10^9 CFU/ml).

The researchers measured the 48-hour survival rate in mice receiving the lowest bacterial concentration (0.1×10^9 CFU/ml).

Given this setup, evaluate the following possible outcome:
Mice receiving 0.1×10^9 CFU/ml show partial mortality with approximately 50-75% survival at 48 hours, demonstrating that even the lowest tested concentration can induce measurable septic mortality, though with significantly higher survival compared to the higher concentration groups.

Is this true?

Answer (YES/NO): NO